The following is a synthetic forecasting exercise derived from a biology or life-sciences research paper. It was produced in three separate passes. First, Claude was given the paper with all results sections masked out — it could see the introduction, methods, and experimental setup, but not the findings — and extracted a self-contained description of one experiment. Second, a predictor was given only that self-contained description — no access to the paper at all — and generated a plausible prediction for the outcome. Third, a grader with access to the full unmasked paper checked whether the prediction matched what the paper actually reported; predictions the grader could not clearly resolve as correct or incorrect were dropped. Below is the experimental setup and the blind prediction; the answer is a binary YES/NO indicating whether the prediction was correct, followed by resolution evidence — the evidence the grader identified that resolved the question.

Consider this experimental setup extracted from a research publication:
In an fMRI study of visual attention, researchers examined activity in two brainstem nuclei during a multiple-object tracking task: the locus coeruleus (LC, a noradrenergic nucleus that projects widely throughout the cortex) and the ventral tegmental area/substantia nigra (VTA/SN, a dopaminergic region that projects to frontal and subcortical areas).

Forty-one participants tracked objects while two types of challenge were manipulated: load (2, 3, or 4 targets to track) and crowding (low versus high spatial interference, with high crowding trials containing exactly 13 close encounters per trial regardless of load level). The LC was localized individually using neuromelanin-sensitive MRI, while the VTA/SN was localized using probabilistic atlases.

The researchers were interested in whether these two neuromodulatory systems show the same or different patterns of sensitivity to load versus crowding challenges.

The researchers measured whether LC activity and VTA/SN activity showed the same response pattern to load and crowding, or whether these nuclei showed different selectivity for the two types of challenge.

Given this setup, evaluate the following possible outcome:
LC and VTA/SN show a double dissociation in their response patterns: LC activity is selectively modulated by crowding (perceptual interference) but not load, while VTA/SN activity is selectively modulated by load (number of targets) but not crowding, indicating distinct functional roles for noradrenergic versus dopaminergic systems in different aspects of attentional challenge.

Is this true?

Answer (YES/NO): NO